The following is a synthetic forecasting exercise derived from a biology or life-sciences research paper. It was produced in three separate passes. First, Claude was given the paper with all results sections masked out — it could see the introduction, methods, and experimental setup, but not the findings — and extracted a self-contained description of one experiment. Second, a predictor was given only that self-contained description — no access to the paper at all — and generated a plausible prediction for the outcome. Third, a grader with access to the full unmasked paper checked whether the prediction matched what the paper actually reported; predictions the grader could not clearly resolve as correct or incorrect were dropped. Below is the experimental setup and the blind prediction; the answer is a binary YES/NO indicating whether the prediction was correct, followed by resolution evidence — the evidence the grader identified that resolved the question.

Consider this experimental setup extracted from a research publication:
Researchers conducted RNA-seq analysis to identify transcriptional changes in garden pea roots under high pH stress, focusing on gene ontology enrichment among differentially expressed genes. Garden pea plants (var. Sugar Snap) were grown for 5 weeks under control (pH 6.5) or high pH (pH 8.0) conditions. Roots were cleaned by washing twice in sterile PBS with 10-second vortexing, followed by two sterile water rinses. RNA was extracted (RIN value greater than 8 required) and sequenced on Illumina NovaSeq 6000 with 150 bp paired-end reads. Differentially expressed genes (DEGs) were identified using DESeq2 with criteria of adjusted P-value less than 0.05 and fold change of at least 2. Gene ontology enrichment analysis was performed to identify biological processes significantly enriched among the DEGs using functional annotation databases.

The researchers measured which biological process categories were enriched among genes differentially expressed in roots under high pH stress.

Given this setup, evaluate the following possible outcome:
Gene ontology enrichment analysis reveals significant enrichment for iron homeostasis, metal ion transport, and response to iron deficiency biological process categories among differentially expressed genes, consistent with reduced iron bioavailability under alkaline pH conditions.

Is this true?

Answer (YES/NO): NO